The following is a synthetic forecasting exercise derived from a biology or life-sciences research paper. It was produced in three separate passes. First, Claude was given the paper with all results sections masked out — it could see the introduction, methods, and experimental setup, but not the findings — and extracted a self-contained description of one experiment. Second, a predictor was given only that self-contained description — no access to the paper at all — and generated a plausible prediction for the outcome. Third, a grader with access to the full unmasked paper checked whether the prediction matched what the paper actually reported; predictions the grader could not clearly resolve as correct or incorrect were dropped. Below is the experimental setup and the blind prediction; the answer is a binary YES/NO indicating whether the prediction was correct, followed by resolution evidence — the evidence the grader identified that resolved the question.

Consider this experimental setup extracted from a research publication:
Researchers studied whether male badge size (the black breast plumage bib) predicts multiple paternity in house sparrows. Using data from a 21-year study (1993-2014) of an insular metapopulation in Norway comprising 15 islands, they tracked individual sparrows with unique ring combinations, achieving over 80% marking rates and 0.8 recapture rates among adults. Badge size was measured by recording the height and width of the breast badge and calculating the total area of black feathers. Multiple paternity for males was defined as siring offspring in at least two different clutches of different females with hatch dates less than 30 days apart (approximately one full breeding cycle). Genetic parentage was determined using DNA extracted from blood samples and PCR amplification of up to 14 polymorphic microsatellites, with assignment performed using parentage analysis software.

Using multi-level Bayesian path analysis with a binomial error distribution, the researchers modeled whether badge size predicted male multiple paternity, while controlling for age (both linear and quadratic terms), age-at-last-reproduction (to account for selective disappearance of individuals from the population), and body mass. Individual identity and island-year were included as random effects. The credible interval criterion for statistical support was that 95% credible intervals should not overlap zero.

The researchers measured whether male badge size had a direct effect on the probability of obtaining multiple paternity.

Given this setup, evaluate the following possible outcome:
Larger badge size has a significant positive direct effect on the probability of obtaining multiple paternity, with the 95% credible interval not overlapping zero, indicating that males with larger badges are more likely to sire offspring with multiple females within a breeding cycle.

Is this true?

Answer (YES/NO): NO